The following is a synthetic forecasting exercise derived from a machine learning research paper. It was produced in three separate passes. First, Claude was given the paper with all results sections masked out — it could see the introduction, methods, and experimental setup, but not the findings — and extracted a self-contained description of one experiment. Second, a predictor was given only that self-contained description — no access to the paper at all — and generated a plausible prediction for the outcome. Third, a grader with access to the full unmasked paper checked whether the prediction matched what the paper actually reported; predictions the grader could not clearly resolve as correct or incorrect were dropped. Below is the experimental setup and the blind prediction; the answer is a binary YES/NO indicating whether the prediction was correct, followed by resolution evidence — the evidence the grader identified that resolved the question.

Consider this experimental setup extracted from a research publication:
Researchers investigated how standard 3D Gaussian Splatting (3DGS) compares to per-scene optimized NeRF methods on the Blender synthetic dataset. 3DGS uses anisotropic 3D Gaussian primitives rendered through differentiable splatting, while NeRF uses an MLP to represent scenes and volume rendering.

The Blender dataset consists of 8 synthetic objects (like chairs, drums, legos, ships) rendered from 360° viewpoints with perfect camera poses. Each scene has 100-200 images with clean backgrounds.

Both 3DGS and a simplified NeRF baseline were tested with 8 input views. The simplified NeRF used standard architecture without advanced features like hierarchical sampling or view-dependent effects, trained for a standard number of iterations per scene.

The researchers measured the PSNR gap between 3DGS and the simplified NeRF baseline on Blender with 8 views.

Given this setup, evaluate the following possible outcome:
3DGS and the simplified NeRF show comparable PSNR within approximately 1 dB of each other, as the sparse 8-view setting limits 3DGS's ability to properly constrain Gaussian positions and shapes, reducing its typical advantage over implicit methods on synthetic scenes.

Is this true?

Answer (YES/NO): NO